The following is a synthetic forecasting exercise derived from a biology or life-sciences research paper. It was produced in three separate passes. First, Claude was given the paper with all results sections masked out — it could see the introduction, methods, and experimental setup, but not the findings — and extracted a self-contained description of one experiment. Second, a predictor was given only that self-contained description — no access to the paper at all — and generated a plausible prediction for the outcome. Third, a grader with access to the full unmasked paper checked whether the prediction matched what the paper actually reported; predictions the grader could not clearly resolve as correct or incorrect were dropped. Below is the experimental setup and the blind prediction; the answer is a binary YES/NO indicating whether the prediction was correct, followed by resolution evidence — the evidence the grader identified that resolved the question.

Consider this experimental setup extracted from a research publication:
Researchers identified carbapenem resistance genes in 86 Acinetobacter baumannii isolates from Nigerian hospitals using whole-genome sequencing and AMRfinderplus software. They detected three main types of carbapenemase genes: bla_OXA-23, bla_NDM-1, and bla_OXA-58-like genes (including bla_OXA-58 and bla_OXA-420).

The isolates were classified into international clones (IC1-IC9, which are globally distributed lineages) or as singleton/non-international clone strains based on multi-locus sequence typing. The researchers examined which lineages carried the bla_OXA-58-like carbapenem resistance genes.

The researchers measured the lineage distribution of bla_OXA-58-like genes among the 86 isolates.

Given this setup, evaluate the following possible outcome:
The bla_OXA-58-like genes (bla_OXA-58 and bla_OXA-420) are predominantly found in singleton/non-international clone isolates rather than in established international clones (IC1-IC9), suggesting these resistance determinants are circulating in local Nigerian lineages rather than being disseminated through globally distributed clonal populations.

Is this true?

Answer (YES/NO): YES